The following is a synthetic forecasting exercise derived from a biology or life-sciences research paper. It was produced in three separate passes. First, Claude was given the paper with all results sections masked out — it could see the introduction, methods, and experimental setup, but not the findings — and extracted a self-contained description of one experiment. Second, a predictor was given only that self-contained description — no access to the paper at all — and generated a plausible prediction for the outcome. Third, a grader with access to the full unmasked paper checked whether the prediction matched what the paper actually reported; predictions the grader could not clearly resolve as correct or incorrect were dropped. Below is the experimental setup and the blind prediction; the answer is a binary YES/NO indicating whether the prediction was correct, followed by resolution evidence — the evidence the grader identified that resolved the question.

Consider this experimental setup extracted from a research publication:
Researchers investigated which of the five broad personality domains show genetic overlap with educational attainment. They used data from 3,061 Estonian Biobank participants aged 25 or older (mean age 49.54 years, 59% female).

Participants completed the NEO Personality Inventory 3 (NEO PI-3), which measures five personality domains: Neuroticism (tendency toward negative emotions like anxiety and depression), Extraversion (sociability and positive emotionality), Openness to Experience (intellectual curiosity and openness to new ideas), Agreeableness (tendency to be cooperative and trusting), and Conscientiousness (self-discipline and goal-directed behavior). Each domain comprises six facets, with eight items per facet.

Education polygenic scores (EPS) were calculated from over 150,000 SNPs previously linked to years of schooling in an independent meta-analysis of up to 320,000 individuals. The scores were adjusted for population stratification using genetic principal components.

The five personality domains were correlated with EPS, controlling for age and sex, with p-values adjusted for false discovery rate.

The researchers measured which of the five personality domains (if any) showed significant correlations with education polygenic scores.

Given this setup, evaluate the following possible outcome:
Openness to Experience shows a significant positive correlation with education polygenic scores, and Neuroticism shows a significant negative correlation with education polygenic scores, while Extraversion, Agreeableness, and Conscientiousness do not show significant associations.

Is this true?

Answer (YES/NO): YES